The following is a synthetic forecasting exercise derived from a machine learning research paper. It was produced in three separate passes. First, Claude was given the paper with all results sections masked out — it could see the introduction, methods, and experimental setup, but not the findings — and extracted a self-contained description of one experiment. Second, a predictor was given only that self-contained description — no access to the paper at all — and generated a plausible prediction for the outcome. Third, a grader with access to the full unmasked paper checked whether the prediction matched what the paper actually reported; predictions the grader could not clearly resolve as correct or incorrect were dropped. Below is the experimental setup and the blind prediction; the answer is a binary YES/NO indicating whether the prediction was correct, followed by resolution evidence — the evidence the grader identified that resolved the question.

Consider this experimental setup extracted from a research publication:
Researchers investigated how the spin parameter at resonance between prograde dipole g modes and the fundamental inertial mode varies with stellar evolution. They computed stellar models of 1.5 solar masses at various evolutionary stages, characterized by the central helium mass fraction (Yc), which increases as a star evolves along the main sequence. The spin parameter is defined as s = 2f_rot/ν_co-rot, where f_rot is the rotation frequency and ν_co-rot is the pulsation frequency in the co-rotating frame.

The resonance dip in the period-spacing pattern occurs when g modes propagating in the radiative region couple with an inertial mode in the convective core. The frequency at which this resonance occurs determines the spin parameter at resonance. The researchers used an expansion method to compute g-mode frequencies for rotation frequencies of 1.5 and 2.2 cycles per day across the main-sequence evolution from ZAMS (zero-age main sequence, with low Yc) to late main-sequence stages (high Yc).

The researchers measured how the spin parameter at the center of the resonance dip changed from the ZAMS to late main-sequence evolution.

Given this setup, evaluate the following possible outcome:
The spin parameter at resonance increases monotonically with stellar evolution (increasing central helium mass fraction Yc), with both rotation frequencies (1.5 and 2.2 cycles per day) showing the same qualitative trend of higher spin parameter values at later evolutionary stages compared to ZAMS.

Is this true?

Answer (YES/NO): NO